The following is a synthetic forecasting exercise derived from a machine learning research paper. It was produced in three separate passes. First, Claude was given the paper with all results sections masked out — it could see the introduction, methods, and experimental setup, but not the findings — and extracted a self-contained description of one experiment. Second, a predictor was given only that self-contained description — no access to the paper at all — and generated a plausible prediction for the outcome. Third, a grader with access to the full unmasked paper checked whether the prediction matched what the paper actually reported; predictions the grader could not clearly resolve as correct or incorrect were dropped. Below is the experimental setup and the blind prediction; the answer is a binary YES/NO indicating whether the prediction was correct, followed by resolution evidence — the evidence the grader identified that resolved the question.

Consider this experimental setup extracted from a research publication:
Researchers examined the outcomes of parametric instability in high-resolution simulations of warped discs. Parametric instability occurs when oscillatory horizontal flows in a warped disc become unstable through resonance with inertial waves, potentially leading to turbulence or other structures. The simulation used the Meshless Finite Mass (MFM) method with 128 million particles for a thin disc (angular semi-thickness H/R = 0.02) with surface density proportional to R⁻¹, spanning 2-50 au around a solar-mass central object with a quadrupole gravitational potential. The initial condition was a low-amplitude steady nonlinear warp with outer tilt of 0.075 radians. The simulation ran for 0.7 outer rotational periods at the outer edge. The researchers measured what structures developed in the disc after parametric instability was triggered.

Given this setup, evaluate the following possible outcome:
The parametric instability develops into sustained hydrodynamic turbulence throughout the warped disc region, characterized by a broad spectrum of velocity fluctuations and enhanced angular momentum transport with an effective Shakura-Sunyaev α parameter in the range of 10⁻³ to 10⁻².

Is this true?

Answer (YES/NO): NO